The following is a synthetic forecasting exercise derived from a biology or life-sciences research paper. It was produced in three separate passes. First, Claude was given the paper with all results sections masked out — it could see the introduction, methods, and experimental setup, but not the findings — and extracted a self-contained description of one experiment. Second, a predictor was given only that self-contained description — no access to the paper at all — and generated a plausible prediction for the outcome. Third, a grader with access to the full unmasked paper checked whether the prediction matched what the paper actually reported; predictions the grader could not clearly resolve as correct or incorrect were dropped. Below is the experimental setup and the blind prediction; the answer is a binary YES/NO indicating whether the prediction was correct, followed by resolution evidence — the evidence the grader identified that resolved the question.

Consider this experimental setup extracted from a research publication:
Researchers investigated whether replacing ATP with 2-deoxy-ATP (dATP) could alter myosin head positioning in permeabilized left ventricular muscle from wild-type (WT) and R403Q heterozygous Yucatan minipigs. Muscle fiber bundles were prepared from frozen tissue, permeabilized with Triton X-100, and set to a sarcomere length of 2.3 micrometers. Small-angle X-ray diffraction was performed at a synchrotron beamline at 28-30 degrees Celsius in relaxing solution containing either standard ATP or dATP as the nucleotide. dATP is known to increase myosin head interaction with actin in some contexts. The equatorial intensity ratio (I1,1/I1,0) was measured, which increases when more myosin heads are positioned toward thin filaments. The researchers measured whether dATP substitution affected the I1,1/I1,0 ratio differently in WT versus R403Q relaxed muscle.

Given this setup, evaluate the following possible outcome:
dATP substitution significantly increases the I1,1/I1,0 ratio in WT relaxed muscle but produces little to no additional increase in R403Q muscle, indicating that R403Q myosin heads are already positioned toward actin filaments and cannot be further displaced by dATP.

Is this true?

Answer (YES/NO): NO